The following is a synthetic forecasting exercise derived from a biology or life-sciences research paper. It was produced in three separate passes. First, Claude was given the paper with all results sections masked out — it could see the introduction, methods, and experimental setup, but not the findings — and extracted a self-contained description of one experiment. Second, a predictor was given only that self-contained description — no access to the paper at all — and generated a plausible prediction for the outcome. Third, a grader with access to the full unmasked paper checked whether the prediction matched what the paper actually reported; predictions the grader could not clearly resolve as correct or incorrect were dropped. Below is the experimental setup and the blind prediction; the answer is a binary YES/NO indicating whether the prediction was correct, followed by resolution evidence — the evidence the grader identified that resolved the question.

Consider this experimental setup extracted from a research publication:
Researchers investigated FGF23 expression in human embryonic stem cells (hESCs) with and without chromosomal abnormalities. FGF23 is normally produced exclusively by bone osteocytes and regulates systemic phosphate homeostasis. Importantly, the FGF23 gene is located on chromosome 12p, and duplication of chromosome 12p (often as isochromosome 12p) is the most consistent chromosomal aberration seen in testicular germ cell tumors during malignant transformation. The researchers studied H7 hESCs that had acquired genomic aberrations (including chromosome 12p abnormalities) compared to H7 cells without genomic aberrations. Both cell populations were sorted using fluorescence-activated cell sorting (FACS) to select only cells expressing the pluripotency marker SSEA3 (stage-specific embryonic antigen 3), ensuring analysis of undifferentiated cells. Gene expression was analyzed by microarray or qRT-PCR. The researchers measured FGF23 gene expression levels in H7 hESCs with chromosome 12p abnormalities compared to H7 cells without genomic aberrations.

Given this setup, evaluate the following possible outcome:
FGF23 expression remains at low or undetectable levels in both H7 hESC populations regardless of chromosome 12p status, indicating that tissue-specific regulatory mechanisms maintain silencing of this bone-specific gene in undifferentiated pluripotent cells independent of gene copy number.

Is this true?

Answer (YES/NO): NO